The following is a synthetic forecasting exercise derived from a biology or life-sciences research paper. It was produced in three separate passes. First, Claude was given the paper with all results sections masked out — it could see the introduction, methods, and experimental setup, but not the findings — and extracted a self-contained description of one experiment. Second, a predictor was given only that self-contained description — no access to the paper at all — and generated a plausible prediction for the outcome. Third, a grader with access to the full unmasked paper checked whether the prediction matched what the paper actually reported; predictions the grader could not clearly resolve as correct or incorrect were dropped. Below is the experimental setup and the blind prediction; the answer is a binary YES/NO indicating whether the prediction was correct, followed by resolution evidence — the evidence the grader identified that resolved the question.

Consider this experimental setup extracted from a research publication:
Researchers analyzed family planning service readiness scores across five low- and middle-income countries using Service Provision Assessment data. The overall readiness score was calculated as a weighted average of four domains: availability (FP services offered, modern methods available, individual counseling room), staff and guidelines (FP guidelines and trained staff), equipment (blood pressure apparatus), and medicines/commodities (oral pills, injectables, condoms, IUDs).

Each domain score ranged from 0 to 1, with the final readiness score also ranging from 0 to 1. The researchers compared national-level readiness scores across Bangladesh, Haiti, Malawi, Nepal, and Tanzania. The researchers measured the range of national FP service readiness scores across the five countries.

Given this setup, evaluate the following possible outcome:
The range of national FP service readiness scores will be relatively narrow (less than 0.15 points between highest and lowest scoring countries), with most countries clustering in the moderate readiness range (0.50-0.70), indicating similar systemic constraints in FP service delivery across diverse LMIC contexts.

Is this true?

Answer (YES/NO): NO